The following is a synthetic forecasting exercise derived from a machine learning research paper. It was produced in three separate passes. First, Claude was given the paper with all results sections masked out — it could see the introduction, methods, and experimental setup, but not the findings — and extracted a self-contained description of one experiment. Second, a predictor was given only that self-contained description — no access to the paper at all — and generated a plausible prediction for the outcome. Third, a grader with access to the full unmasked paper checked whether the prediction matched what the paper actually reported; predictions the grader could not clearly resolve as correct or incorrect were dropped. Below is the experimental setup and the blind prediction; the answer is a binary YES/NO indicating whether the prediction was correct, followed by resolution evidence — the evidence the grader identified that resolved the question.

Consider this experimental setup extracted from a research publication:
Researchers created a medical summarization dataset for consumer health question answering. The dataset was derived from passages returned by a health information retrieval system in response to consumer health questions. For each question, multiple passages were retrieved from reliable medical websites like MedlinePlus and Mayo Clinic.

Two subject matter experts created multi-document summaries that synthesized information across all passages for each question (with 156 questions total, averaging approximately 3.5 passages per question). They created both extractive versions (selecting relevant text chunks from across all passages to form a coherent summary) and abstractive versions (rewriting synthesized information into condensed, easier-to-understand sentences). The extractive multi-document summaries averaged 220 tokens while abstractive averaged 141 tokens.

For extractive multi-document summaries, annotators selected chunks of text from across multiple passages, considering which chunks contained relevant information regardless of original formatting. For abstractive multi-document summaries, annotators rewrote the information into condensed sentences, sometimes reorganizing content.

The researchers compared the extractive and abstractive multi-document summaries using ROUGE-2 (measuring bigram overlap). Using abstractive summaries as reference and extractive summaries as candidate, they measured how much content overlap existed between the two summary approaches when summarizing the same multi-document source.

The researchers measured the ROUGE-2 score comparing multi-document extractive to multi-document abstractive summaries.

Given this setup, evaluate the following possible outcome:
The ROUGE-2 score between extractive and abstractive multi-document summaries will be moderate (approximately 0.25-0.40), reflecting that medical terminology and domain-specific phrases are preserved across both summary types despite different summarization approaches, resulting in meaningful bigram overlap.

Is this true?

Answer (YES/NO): NO